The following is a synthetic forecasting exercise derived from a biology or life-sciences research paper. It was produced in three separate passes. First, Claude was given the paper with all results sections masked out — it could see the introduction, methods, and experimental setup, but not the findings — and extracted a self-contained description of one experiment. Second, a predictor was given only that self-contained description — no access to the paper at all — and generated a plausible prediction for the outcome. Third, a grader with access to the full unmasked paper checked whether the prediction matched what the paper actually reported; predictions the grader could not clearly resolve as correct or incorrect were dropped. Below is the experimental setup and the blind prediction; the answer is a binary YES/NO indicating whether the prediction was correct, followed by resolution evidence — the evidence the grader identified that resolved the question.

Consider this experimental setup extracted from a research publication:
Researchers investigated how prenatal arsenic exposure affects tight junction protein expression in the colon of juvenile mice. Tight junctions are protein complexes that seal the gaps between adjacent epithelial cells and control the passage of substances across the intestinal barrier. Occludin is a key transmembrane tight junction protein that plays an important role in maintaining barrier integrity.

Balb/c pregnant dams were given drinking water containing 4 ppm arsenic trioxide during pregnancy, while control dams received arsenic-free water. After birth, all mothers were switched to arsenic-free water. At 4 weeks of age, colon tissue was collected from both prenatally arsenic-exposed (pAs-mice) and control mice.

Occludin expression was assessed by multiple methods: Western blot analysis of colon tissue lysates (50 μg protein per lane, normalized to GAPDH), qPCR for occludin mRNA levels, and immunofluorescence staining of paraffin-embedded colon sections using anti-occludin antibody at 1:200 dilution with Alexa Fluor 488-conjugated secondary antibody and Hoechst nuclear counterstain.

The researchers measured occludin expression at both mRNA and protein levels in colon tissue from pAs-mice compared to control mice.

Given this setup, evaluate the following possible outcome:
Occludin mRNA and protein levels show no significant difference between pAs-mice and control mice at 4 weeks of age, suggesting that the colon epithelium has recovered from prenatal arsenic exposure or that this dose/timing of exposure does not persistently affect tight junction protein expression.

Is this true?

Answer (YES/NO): NO